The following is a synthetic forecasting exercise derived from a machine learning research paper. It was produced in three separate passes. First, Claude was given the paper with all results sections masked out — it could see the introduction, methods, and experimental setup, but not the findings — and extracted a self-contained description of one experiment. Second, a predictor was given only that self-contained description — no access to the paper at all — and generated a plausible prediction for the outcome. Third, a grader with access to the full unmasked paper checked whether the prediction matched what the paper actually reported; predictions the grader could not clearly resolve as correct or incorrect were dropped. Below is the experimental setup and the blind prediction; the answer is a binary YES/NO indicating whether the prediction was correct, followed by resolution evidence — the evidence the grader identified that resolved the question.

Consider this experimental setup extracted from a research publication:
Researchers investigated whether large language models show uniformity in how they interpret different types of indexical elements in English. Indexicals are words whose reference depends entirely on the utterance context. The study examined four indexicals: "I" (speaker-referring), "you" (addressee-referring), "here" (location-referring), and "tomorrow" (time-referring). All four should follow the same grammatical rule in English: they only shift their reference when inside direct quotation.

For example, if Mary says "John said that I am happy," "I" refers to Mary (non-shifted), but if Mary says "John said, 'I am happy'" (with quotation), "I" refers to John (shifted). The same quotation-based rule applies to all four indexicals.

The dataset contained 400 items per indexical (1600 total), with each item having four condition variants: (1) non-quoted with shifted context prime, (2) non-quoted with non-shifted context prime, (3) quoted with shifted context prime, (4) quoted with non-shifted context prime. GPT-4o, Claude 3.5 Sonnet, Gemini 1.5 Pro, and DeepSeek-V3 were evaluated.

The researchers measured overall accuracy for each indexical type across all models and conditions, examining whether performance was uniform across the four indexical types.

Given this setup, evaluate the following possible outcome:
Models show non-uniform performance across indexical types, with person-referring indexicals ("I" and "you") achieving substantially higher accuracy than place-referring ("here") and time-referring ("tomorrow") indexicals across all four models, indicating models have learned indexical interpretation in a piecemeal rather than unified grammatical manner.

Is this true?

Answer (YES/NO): NO